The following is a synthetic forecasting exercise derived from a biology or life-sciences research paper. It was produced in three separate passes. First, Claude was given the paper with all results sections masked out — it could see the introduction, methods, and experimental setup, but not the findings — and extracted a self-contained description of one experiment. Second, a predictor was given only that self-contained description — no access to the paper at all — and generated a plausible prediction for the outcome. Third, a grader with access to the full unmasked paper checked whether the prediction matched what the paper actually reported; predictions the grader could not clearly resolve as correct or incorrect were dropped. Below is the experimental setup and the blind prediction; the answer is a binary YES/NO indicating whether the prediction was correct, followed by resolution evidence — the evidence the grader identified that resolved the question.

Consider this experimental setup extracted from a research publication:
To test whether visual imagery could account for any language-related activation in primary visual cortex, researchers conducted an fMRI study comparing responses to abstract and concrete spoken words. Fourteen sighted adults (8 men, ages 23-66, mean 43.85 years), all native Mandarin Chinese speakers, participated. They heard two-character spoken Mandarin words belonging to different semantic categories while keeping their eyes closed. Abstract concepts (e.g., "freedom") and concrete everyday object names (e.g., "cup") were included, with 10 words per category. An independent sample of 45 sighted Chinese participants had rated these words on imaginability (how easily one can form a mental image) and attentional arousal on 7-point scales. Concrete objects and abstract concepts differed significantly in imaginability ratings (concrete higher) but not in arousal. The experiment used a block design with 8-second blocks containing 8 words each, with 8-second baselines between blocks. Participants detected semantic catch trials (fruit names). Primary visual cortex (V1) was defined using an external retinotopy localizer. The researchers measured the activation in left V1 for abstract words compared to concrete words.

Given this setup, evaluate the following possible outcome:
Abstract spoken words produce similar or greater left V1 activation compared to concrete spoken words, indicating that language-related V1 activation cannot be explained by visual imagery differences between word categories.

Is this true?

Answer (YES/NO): YES